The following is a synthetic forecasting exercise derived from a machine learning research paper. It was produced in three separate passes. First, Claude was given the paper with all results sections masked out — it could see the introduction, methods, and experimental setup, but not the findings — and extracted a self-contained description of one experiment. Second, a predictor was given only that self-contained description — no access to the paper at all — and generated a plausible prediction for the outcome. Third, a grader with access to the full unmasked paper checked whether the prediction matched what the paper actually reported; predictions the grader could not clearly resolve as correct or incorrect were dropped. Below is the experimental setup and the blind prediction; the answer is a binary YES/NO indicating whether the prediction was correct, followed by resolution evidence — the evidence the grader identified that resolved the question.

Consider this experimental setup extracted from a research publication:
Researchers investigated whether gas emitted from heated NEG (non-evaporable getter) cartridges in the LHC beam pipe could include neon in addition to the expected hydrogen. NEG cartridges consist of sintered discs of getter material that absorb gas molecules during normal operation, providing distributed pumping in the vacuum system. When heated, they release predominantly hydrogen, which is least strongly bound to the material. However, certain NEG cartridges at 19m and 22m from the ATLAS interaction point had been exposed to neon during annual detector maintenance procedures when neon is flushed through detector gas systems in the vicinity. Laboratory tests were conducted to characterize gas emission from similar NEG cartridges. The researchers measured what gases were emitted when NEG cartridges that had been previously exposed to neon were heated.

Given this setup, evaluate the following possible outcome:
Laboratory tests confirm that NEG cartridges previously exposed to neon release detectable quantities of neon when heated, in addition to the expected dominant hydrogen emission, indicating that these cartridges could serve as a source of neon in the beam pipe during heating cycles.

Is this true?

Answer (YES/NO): YES